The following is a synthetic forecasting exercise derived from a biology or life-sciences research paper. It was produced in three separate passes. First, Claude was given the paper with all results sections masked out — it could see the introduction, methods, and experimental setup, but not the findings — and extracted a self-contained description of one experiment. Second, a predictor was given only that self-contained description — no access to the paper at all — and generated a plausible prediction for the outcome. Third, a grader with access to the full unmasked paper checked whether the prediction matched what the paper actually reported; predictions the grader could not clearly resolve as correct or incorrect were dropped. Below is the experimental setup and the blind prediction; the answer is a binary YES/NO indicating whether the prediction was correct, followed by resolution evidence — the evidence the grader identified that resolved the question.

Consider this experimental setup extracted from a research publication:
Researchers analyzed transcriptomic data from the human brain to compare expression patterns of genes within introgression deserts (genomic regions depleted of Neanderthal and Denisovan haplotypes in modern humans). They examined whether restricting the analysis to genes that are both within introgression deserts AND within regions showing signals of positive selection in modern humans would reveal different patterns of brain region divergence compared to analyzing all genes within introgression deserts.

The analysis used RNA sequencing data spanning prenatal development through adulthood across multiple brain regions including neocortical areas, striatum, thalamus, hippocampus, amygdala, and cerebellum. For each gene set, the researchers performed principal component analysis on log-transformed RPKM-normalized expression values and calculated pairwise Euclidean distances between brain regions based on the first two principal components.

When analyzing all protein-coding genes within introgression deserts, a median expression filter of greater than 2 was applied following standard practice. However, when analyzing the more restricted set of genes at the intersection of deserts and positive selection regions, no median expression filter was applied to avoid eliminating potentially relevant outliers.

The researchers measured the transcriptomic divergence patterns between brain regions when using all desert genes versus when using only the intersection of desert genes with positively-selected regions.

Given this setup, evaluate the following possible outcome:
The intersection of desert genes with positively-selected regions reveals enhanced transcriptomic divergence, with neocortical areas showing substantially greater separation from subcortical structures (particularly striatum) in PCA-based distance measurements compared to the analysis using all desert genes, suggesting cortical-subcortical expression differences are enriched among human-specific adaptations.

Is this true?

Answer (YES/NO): NO